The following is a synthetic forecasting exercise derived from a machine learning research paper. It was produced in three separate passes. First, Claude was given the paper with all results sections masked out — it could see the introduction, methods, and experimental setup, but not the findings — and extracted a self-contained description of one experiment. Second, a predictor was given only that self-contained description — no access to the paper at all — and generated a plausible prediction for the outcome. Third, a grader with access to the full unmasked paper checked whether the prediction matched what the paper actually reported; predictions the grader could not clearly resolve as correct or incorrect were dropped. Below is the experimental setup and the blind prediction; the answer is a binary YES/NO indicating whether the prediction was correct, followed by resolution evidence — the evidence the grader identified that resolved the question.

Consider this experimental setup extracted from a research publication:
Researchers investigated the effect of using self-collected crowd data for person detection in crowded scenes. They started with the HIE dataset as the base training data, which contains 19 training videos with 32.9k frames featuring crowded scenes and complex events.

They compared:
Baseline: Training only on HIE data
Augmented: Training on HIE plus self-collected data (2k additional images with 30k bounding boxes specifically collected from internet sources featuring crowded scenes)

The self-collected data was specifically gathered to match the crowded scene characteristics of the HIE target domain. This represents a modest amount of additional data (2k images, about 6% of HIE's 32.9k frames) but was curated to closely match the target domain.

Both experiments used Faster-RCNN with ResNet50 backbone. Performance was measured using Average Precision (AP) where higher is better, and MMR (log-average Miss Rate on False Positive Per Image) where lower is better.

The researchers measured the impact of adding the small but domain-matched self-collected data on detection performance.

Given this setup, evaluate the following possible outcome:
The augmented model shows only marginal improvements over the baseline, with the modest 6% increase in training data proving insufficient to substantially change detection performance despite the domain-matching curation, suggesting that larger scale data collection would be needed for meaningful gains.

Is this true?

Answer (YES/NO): NO